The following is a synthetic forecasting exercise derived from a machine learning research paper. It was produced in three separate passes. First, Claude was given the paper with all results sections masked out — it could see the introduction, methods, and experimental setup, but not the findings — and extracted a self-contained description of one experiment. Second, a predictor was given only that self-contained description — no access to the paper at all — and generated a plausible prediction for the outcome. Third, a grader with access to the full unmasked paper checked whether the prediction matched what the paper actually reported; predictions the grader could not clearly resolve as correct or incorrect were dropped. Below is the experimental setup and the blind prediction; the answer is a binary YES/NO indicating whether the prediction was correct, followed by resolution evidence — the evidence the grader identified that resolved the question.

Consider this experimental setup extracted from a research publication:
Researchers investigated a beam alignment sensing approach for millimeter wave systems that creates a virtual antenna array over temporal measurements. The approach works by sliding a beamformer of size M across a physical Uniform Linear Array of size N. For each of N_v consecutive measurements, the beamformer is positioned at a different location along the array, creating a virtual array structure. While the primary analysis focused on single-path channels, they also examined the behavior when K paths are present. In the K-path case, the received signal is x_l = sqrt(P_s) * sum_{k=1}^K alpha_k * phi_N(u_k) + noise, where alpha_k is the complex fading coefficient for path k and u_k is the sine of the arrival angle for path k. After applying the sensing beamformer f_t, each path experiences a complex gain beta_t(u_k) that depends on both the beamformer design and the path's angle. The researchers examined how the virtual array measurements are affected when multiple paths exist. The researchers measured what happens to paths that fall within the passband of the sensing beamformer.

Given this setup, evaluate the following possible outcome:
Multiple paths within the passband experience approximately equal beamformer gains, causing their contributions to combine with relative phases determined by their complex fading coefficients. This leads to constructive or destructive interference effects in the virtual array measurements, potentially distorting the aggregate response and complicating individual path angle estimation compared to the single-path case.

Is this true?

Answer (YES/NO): NO